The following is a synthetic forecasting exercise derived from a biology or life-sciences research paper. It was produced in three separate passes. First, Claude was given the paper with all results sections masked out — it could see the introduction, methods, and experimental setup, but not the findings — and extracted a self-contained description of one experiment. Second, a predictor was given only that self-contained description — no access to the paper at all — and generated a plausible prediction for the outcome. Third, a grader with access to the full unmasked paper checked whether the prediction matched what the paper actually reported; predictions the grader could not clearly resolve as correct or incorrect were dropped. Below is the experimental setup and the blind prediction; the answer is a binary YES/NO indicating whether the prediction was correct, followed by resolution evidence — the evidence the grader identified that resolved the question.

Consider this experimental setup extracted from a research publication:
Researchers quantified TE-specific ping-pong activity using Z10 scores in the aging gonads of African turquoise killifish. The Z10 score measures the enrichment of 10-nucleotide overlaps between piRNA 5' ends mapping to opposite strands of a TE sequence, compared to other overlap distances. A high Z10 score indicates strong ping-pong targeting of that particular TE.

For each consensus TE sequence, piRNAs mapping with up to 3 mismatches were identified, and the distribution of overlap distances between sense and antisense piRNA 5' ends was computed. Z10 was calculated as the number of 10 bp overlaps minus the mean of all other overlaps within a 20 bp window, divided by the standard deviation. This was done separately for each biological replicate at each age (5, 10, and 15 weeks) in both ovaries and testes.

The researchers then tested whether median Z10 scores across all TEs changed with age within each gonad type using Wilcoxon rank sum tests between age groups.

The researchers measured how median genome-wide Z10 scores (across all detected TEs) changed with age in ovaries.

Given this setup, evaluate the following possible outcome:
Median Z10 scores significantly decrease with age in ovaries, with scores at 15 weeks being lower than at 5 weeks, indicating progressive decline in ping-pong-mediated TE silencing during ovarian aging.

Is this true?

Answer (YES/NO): YES